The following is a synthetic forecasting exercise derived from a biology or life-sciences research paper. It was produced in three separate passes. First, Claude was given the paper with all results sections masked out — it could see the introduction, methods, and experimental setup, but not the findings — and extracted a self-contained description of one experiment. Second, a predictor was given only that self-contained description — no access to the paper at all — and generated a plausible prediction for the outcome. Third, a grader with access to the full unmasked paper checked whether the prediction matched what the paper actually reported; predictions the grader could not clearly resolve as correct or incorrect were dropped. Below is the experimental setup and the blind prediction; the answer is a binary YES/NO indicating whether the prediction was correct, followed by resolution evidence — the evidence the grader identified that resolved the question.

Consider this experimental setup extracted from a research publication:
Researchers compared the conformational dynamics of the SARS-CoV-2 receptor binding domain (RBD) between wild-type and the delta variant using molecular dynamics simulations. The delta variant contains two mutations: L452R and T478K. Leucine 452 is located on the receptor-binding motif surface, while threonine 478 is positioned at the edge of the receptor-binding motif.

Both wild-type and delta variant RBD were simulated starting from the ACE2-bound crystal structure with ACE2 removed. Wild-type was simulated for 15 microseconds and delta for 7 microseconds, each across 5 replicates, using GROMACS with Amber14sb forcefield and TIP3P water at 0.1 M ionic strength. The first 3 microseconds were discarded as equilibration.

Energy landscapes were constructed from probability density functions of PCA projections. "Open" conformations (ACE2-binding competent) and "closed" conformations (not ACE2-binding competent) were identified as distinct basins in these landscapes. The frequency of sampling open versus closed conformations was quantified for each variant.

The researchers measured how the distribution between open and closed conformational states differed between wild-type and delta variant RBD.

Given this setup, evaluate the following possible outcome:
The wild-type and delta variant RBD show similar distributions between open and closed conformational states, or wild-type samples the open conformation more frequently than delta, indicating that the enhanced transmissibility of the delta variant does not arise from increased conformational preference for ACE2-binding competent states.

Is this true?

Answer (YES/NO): NO